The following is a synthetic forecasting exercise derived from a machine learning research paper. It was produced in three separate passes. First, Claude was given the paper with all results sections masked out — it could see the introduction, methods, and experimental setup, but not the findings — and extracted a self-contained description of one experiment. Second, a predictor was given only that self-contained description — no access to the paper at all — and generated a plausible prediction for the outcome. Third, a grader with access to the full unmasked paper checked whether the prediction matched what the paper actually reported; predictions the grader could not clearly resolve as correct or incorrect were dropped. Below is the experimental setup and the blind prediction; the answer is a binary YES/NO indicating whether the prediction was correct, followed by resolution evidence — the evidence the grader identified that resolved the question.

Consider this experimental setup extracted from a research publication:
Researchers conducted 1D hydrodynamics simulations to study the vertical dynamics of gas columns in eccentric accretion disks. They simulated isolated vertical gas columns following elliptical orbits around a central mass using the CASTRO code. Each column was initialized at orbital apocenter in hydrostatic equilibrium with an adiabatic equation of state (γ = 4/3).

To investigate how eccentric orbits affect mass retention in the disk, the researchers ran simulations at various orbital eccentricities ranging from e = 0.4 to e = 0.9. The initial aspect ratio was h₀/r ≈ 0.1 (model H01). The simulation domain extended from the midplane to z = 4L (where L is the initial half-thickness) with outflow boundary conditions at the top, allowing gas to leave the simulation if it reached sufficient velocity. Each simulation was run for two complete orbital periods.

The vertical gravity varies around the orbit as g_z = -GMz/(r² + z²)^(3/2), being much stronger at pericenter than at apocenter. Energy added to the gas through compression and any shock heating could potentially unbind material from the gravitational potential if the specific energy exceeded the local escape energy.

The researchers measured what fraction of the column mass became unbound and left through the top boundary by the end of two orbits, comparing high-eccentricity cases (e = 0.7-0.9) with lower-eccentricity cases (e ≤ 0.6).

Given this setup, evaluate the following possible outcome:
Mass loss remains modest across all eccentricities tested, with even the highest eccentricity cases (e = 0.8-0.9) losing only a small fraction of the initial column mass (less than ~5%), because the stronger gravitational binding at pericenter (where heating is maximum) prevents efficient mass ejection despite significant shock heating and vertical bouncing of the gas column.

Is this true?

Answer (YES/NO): NO